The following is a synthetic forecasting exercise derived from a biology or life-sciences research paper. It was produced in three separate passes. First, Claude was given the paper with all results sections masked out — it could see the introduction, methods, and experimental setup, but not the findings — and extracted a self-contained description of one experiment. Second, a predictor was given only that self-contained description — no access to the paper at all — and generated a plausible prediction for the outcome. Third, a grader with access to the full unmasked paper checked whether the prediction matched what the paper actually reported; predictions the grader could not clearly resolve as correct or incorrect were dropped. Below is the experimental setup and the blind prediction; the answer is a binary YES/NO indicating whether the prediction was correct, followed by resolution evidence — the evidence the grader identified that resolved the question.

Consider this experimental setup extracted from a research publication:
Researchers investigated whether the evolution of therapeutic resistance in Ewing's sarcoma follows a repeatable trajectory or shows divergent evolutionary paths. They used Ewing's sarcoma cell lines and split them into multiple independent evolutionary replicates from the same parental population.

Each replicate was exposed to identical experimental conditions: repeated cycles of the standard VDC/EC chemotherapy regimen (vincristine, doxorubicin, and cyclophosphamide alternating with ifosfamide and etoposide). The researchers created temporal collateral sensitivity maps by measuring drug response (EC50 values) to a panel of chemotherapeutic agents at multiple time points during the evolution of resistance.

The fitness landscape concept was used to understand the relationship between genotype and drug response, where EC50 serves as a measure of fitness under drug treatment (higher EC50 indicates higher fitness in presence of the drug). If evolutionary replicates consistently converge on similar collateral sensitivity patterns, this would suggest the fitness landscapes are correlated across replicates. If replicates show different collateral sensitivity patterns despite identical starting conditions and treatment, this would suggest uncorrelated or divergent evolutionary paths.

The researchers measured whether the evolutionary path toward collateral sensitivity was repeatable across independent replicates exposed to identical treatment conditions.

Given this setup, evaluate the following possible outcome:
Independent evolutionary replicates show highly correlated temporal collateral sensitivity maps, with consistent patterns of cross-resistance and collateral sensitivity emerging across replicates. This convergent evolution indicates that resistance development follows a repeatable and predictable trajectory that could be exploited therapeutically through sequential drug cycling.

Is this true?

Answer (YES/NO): NO